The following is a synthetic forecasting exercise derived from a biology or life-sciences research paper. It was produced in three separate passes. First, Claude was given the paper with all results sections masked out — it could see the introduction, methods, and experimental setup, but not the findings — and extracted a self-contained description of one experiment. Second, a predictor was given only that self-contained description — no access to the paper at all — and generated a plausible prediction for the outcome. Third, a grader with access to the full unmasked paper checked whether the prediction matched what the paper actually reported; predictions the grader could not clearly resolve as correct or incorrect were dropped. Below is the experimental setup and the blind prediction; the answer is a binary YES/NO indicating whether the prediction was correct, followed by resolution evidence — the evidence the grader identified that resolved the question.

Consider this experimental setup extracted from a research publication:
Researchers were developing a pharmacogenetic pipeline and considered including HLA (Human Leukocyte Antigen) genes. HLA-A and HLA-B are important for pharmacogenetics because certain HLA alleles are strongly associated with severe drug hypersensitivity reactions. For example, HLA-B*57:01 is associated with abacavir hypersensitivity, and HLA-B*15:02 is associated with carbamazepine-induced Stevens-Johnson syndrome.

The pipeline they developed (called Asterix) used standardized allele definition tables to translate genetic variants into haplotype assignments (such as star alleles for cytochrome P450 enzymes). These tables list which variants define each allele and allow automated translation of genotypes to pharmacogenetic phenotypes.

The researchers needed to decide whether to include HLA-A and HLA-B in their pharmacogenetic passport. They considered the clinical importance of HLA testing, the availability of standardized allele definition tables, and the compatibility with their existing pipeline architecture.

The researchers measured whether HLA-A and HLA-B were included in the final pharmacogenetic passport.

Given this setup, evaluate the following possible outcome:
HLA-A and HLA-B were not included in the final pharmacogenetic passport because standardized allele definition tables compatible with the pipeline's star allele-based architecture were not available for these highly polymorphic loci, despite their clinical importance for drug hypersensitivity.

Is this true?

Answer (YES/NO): YES